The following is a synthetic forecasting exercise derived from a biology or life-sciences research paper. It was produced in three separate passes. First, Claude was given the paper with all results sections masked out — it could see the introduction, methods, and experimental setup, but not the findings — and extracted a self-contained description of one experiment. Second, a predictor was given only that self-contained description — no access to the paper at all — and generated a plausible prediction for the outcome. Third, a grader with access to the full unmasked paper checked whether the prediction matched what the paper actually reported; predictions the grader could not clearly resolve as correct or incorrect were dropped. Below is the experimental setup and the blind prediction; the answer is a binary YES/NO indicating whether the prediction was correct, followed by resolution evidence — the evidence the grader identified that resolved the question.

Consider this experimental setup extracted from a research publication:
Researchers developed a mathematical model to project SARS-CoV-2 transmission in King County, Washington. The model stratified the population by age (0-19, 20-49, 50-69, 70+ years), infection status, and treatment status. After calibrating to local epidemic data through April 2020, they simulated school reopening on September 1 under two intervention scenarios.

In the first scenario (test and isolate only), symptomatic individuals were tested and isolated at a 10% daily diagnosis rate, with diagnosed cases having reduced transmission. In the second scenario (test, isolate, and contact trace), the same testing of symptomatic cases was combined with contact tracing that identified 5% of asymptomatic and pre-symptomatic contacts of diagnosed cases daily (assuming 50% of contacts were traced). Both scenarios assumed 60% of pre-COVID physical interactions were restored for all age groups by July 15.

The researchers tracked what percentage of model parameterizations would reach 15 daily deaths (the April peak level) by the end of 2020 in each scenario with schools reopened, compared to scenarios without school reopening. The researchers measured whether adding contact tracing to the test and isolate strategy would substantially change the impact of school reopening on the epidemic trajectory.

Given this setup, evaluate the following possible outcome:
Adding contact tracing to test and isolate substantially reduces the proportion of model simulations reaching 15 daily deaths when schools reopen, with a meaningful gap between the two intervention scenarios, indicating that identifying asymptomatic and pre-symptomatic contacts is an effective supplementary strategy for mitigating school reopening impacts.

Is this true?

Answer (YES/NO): YES